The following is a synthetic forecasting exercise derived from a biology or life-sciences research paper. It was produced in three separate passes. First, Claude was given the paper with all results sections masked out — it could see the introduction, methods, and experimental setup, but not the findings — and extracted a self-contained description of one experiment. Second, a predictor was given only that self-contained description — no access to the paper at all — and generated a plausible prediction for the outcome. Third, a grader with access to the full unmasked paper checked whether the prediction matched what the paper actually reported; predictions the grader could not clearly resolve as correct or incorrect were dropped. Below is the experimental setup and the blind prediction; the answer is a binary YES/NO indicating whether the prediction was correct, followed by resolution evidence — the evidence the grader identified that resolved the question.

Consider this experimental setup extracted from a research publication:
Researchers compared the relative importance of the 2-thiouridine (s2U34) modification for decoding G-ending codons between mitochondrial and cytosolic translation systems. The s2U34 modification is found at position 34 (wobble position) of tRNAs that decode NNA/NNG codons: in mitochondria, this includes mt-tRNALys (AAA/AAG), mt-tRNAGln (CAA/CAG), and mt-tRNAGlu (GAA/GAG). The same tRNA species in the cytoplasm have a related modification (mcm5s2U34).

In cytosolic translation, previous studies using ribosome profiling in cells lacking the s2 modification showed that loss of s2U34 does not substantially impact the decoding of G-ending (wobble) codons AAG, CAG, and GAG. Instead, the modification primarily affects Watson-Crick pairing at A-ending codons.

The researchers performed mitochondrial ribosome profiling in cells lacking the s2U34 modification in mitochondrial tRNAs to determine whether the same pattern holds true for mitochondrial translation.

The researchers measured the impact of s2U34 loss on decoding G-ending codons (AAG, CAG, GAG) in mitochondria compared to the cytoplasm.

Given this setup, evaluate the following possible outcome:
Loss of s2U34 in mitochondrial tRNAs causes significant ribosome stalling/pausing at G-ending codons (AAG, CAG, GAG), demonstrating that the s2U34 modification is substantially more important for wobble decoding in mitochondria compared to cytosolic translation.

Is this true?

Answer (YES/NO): YES